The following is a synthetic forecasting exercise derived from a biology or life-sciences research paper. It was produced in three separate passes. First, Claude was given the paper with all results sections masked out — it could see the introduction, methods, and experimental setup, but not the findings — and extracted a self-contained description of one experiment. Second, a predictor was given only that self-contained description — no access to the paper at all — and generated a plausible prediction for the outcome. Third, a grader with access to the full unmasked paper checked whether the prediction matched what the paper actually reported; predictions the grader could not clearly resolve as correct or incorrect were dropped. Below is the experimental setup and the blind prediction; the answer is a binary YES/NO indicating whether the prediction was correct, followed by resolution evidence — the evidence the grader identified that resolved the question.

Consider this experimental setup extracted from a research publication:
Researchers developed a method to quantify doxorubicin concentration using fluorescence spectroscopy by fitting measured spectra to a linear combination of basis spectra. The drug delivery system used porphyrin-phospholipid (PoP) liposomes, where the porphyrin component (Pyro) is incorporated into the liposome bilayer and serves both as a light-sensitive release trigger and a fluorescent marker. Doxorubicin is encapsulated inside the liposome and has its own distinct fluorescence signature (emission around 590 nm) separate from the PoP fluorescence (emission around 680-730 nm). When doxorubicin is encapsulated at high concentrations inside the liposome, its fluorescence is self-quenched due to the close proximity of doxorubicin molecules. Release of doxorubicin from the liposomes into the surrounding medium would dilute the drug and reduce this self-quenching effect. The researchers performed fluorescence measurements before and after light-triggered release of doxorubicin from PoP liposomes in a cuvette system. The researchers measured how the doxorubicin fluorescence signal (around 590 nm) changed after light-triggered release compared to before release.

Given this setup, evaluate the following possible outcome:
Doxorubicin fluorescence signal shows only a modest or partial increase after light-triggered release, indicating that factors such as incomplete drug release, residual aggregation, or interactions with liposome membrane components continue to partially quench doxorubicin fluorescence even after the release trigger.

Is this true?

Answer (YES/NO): NO